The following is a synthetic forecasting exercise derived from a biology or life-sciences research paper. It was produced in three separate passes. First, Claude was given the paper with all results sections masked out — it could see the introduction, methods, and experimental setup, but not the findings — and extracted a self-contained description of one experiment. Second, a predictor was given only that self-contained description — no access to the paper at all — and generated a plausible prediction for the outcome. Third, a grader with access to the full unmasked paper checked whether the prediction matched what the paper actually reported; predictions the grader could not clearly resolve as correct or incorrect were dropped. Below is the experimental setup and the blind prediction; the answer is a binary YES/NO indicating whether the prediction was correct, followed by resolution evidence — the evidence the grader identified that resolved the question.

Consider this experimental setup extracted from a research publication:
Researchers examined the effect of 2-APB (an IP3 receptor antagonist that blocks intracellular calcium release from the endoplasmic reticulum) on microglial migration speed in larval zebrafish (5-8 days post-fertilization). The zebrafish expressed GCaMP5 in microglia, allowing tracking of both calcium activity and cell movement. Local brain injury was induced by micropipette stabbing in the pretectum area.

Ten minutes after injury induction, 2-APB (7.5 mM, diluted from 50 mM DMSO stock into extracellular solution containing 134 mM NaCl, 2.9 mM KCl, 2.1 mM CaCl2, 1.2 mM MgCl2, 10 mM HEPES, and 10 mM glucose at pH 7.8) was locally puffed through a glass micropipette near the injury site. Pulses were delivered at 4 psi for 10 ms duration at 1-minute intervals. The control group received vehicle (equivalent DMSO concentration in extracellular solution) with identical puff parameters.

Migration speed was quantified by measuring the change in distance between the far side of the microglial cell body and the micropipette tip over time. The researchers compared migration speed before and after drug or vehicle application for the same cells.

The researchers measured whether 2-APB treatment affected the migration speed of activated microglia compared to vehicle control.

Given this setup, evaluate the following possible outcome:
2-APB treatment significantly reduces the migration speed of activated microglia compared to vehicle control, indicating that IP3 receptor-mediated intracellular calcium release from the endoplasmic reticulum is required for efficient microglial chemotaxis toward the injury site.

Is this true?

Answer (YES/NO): YES